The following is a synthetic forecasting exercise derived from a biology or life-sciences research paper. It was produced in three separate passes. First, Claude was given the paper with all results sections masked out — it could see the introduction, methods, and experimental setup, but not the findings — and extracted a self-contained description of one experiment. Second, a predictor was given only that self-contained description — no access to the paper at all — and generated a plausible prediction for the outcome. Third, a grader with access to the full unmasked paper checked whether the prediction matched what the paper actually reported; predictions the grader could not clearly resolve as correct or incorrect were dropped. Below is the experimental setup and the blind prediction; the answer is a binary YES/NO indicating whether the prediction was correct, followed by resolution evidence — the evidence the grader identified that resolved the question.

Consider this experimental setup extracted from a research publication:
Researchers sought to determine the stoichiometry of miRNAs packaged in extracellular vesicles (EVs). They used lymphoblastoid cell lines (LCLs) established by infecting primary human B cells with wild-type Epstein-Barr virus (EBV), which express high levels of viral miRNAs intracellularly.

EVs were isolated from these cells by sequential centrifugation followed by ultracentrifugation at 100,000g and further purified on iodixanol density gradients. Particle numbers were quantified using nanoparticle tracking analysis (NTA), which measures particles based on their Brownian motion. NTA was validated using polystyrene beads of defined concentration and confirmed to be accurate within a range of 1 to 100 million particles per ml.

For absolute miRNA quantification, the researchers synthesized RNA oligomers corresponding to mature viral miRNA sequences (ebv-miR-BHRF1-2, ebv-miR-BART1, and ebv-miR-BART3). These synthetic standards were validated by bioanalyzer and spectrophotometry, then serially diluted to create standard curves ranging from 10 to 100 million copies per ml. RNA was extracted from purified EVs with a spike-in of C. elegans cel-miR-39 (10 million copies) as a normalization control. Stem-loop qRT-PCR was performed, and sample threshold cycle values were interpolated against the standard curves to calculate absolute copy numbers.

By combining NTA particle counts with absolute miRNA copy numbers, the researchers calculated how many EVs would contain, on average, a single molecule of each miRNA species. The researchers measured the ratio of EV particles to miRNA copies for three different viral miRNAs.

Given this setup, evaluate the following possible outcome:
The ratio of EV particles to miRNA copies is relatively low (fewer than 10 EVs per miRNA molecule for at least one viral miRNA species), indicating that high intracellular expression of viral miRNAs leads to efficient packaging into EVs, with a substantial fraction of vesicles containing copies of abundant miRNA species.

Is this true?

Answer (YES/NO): NO